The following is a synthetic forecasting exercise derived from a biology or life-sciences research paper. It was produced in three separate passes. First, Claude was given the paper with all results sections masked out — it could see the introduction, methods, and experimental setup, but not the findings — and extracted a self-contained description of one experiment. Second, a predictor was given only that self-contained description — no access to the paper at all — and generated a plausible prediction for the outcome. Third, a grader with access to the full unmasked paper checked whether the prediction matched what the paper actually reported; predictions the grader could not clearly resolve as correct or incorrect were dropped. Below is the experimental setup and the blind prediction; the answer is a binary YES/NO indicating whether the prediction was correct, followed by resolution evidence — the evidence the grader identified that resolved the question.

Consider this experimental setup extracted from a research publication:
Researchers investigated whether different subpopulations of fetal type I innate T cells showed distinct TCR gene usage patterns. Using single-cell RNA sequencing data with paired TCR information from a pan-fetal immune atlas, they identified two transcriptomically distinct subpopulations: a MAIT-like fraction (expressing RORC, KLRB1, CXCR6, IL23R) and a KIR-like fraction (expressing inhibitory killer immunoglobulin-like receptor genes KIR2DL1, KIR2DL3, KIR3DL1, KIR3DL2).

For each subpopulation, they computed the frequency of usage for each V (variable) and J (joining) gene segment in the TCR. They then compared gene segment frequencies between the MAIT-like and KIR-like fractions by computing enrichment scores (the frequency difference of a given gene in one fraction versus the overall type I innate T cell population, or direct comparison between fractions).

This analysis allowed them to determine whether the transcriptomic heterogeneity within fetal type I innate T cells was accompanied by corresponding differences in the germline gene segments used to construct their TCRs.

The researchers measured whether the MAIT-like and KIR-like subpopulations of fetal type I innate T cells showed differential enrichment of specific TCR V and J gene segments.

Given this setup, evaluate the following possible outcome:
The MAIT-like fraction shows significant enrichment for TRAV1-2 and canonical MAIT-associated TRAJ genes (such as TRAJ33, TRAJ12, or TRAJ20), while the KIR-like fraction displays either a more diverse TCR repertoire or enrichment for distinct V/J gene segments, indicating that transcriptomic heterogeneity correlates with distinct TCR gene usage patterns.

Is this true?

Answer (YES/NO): NO